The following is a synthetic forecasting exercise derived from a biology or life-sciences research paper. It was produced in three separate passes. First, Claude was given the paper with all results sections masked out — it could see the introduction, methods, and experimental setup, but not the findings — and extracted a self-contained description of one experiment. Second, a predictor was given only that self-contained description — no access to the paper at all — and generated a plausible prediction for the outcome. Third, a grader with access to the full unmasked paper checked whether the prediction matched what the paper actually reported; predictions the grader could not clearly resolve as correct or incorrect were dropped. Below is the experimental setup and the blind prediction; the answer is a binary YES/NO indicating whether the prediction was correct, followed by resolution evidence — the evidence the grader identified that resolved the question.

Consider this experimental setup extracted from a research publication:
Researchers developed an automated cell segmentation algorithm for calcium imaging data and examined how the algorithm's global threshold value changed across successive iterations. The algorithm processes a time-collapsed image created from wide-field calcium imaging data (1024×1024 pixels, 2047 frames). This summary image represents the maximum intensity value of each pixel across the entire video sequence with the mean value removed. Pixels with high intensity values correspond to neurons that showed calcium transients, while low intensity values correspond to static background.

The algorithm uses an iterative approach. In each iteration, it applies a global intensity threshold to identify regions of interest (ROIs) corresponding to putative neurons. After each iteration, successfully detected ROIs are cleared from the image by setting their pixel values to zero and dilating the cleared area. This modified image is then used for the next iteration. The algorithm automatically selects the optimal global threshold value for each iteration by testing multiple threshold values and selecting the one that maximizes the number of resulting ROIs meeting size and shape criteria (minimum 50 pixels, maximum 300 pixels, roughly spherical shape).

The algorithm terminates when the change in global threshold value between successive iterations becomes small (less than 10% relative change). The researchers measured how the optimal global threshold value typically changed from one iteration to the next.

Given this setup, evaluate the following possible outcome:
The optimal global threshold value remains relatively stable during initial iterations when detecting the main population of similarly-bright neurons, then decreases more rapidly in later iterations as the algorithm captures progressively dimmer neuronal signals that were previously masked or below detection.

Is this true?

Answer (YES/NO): NO